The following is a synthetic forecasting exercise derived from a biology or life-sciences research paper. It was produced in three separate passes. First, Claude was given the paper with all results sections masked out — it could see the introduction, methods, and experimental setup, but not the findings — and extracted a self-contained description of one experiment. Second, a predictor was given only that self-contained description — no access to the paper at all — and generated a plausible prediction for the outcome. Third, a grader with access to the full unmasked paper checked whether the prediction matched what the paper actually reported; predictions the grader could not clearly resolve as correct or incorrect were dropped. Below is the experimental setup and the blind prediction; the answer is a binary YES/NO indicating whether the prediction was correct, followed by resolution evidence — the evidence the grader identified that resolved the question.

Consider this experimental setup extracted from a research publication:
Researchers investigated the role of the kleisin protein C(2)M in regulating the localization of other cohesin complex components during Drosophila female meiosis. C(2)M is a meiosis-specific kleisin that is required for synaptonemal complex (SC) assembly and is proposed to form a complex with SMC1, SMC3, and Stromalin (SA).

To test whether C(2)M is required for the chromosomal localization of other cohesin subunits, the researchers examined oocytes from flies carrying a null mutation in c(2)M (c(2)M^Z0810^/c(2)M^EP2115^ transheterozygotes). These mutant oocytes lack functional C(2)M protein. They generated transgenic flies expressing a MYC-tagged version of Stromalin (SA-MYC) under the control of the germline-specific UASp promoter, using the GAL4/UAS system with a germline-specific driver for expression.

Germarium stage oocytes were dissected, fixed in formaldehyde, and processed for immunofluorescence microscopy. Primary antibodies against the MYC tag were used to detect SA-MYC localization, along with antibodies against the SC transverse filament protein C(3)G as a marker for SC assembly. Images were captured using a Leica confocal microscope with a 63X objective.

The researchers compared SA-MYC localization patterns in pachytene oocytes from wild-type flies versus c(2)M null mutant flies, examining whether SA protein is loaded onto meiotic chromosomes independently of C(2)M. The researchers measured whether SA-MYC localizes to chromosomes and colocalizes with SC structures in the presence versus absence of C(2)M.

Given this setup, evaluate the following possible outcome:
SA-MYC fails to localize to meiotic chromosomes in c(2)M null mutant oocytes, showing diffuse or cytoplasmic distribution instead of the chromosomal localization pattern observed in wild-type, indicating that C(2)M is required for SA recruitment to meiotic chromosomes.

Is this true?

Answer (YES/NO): NO